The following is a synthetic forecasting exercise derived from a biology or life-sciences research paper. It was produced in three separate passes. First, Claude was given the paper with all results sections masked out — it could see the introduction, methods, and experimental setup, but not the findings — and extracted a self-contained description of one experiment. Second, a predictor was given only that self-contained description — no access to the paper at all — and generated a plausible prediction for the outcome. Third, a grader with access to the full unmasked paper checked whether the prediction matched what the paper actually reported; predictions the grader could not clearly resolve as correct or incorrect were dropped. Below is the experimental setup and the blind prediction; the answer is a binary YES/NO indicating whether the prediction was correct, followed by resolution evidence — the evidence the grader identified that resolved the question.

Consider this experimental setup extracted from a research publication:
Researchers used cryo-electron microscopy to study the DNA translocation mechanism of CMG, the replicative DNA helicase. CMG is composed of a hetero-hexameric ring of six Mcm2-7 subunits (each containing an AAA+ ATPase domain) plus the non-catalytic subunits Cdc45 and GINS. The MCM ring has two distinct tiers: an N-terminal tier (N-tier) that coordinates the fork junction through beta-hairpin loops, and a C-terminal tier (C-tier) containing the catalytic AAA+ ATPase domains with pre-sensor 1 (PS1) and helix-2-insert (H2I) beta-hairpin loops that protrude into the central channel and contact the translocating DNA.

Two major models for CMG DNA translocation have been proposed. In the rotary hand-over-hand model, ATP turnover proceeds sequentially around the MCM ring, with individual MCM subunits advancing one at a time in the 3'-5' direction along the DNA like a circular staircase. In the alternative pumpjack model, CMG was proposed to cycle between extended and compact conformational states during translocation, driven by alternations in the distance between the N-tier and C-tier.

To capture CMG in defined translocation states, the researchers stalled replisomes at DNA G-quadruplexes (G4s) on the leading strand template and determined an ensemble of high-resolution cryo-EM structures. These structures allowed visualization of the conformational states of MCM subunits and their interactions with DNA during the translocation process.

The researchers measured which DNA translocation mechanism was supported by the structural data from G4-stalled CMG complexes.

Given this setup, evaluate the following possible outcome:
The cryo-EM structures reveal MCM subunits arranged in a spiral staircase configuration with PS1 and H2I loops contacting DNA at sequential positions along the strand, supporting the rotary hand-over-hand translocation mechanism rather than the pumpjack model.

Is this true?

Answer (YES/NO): NO